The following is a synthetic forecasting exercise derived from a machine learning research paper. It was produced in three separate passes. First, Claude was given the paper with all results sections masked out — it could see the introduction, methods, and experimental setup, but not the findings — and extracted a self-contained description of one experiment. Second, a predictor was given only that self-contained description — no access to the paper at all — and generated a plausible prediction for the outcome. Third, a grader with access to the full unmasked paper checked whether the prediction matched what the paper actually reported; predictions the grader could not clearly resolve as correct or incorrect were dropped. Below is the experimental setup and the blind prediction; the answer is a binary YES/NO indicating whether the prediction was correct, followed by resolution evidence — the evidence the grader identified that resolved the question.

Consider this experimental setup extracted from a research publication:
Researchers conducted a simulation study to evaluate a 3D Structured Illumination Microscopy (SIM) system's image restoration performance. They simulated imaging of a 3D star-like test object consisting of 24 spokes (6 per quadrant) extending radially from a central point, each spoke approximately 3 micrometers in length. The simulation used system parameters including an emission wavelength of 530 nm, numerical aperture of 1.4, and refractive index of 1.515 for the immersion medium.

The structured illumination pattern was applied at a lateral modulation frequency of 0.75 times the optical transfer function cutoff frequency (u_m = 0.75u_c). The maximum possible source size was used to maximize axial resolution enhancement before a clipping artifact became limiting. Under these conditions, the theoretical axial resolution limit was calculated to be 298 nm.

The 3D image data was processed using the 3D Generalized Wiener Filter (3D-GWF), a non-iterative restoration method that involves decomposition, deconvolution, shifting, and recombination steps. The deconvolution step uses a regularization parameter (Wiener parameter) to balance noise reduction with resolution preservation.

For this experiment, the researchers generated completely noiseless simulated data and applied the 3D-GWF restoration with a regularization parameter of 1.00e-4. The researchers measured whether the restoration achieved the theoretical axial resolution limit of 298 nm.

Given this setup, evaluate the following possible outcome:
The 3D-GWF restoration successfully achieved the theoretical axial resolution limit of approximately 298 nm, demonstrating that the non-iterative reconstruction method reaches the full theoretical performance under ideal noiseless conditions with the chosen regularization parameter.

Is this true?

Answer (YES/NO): YES